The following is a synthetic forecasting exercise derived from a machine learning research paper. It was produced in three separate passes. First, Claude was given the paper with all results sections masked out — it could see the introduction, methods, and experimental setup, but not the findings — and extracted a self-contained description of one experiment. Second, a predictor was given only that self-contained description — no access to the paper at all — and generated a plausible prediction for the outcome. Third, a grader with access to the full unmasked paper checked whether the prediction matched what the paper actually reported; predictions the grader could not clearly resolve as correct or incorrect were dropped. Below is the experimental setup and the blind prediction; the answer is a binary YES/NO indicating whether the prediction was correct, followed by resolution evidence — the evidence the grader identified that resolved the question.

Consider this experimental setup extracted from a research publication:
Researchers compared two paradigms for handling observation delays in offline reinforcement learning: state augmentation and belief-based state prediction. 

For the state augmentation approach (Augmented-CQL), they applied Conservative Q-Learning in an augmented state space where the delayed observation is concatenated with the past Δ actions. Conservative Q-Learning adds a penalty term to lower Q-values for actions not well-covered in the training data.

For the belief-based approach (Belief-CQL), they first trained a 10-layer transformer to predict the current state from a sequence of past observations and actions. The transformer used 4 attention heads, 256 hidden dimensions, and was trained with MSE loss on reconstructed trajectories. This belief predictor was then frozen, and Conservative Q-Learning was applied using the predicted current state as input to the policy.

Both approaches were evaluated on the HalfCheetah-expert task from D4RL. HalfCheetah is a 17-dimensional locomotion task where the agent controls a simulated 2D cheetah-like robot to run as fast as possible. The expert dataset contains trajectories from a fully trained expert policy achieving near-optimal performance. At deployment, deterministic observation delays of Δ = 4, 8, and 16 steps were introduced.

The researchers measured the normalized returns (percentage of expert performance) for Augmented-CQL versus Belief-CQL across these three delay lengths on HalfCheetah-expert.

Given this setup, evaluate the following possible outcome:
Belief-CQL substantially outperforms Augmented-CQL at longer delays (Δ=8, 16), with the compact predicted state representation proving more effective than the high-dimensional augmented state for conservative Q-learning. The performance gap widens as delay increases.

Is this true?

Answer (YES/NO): NO